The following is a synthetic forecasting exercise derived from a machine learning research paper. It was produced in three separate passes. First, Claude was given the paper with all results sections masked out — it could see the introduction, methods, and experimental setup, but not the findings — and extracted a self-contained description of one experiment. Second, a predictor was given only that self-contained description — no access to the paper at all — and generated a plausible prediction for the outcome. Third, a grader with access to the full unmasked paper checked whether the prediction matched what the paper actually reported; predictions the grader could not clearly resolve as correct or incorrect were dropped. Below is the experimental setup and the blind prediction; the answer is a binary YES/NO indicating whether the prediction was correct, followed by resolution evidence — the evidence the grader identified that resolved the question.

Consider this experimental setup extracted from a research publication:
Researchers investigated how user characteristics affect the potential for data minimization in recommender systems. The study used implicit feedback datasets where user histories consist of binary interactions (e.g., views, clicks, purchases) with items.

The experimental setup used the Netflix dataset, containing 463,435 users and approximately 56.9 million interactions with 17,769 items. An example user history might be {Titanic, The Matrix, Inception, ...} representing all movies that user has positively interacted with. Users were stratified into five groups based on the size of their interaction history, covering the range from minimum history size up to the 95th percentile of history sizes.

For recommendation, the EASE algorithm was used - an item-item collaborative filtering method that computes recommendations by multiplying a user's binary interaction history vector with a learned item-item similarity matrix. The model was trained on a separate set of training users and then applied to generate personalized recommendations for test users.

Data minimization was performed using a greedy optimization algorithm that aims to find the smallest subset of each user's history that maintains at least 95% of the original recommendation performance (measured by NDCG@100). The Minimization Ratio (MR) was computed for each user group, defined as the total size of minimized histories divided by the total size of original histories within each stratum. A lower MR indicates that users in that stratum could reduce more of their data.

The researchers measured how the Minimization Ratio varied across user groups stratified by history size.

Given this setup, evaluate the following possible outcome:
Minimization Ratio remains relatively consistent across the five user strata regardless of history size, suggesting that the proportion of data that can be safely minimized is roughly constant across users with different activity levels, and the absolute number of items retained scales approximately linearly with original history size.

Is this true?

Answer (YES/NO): NO